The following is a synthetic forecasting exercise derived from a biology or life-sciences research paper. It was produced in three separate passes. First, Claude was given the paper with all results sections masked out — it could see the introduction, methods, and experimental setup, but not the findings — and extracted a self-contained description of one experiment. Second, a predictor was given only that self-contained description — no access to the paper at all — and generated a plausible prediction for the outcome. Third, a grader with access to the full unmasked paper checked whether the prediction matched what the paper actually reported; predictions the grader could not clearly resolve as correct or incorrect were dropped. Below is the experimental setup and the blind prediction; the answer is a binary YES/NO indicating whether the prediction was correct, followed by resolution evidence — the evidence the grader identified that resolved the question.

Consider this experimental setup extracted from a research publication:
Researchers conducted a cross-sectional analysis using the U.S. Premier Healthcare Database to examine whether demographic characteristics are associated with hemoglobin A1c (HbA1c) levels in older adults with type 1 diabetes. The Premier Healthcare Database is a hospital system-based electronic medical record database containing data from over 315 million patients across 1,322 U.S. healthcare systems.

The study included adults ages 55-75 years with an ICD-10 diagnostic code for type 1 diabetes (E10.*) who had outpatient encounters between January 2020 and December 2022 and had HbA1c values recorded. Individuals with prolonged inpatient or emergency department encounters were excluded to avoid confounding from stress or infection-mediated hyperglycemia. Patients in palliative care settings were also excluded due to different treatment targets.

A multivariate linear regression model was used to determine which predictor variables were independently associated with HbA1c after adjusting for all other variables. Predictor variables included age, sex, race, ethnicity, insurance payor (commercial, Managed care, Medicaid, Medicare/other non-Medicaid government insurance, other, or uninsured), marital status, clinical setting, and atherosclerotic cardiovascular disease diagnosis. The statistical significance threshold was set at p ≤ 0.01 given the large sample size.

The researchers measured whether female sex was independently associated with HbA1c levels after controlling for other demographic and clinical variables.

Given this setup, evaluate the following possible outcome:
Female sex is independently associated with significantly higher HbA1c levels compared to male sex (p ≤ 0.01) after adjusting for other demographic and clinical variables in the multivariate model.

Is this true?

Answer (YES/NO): YES